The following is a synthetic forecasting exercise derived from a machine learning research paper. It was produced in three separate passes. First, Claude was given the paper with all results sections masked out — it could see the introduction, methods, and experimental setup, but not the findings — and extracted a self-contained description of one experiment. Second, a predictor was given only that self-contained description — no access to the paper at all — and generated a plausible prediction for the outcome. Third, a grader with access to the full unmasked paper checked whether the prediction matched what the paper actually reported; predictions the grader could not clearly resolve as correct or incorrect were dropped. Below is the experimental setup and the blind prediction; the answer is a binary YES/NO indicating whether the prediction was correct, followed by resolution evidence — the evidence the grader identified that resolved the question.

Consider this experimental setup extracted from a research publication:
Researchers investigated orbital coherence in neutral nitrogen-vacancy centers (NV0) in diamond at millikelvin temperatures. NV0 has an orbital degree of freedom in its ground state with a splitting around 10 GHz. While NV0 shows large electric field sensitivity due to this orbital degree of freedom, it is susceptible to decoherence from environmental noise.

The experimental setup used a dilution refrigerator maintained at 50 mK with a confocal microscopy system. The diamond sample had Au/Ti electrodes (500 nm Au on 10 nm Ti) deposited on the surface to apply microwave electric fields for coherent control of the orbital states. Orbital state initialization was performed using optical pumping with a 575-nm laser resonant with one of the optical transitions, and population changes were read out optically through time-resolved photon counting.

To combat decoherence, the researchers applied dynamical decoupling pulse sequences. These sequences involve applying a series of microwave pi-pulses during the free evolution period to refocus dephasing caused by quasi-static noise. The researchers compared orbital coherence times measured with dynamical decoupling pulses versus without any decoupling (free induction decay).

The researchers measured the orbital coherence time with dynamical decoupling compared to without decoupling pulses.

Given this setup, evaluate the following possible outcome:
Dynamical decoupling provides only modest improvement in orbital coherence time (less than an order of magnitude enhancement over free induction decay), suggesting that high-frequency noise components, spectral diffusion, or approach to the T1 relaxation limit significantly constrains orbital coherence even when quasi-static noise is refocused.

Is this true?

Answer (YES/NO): NO